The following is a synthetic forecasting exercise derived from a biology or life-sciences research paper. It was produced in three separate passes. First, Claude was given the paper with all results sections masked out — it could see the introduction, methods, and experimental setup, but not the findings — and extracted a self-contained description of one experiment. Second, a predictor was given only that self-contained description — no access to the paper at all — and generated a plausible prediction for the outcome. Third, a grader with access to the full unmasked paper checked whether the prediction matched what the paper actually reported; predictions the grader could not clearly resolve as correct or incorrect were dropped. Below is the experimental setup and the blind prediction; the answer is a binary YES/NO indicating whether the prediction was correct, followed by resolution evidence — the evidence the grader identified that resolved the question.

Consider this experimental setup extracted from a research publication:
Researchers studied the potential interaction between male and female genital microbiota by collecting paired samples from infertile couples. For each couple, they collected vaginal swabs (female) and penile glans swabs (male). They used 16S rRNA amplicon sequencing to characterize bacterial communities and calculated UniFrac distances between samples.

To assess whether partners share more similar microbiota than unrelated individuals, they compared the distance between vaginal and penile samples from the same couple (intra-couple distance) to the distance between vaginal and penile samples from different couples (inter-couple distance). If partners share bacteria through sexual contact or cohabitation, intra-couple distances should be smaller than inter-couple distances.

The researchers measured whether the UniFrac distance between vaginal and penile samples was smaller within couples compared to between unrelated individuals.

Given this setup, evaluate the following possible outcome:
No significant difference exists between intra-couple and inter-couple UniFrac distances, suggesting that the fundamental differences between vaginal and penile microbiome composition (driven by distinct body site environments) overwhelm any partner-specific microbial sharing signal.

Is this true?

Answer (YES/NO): NO